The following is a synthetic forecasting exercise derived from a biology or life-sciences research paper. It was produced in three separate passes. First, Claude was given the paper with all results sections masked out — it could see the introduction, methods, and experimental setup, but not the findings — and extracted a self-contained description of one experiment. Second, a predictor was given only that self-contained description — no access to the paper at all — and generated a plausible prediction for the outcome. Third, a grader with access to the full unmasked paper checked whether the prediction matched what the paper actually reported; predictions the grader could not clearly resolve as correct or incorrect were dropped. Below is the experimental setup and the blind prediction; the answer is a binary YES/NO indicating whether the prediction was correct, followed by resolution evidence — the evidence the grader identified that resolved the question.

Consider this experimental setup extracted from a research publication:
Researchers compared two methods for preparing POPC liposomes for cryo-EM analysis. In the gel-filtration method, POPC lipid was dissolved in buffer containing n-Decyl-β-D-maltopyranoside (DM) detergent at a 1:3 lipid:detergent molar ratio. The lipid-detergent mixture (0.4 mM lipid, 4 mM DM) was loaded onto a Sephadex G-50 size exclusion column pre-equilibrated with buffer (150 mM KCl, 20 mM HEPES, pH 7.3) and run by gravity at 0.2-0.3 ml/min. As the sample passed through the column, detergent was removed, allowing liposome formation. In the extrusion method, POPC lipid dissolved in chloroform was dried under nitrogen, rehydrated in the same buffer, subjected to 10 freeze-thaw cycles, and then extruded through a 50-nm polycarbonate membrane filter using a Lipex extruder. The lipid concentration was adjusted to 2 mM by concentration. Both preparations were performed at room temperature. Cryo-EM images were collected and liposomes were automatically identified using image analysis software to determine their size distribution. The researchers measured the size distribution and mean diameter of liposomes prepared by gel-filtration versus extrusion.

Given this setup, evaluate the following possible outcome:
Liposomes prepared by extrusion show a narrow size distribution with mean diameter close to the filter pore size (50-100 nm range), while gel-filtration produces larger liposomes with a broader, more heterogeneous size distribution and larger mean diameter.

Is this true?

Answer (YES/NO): NO